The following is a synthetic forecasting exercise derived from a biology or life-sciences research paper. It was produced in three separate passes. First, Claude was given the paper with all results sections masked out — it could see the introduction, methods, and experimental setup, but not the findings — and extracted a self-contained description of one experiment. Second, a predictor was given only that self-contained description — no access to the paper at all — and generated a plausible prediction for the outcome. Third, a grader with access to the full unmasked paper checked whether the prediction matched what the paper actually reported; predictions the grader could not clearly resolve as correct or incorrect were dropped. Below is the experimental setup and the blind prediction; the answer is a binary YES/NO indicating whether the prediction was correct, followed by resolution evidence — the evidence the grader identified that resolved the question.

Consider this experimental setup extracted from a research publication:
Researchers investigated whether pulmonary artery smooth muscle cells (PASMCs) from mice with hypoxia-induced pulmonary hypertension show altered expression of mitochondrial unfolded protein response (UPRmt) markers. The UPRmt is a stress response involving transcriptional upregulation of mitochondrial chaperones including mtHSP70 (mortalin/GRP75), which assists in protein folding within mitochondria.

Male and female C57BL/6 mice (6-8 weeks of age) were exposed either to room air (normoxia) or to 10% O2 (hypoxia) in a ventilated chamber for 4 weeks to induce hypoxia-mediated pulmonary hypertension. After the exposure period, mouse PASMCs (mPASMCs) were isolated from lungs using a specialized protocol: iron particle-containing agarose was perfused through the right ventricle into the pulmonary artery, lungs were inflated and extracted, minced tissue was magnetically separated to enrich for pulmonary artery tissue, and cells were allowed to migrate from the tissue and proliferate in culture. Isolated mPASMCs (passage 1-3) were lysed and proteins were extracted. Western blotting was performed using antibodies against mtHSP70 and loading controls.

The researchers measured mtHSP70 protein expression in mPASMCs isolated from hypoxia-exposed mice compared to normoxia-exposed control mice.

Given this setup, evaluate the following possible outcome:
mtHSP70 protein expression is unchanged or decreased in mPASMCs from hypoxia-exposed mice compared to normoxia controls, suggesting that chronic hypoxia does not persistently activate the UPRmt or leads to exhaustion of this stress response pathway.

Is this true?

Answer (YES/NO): NO